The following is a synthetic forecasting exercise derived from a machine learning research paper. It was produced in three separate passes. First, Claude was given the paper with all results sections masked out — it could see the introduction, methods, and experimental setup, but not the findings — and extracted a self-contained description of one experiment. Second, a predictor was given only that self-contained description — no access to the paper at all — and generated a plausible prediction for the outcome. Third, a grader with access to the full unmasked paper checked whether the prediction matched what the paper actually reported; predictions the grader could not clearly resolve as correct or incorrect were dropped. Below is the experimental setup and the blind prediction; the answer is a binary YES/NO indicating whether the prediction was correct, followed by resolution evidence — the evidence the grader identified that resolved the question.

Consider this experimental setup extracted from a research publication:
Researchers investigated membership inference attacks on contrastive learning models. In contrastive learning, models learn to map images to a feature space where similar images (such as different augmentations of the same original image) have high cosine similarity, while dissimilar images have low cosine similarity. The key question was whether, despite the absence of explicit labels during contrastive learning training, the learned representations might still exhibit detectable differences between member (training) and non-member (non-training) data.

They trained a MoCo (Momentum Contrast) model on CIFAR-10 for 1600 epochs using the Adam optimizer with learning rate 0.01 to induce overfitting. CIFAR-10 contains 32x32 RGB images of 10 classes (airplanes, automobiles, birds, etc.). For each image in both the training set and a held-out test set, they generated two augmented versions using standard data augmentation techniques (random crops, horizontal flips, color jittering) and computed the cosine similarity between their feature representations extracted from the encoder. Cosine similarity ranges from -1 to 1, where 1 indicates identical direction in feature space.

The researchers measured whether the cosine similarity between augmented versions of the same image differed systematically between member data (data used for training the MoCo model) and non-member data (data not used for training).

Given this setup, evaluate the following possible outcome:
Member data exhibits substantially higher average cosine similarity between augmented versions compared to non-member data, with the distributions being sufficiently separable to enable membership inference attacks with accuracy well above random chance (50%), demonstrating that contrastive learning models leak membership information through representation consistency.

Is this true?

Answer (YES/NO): YES